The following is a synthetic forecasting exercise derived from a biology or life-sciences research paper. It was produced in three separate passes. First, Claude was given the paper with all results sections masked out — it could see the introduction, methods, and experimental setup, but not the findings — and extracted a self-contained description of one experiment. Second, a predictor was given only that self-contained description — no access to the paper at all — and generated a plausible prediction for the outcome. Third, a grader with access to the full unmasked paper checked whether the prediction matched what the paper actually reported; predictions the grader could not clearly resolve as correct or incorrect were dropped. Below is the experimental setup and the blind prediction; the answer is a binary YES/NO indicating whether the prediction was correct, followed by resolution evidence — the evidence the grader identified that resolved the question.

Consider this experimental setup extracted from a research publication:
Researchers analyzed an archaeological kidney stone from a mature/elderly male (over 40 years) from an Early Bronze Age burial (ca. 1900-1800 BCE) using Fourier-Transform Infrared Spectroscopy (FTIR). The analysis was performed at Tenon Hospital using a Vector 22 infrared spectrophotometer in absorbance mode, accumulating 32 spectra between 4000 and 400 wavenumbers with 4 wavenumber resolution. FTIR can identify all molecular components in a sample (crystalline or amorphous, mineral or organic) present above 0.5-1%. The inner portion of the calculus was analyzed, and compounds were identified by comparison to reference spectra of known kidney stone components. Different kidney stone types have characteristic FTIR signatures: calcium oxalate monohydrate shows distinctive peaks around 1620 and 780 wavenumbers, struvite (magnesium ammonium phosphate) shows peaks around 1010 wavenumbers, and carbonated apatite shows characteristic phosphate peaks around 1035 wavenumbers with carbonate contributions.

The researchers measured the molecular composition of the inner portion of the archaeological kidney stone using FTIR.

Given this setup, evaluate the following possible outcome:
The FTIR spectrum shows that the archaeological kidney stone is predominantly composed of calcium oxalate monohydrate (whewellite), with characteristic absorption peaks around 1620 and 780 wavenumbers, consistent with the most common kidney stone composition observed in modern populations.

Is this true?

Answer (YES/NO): NO